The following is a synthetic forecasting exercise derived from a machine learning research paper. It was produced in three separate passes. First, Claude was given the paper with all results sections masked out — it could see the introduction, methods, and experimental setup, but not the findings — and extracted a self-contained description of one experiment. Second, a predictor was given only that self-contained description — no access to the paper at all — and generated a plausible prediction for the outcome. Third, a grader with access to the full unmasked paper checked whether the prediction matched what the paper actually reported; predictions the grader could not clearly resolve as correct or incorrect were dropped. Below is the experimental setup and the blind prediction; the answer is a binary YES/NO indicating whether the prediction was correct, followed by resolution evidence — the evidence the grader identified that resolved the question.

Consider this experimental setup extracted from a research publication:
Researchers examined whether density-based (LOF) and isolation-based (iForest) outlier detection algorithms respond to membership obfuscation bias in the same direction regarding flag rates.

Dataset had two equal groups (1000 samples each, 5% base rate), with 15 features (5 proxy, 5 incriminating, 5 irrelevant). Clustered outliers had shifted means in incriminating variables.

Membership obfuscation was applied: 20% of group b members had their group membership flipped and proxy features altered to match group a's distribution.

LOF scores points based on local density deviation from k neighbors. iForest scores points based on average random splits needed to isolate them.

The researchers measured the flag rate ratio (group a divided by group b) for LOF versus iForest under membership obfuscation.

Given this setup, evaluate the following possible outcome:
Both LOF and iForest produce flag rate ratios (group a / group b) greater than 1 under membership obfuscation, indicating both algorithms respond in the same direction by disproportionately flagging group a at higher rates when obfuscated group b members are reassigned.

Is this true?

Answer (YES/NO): NO